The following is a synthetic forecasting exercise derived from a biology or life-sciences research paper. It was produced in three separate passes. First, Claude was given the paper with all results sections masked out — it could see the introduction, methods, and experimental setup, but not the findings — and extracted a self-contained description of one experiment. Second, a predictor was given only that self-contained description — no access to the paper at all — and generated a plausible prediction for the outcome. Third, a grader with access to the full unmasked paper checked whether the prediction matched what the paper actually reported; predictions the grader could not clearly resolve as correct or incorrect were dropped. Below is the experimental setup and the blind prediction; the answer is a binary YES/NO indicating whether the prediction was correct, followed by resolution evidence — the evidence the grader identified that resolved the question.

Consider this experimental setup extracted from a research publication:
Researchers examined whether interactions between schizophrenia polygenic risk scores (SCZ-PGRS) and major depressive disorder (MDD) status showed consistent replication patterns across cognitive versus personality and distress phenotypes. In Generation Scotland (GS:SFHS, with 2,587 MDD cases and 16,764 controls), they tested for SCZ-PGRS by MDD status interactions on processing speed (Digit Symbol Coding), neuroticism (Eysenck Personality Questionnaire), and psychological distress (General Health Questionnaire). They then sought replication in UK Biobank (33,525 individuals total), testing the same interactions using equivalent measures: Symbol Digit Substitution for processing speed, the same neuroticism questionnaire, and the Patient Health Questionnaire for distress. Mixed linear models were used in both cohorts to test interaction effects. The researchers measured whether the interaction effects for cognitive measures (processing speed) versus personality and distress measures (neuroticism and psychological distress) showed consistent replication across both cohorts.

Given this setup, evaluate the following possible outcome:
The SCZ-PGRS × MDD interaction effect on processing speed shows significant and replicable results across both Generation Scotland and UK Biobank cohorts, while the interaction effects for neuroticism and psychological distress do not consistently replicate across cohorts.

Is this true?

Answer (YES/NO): NO